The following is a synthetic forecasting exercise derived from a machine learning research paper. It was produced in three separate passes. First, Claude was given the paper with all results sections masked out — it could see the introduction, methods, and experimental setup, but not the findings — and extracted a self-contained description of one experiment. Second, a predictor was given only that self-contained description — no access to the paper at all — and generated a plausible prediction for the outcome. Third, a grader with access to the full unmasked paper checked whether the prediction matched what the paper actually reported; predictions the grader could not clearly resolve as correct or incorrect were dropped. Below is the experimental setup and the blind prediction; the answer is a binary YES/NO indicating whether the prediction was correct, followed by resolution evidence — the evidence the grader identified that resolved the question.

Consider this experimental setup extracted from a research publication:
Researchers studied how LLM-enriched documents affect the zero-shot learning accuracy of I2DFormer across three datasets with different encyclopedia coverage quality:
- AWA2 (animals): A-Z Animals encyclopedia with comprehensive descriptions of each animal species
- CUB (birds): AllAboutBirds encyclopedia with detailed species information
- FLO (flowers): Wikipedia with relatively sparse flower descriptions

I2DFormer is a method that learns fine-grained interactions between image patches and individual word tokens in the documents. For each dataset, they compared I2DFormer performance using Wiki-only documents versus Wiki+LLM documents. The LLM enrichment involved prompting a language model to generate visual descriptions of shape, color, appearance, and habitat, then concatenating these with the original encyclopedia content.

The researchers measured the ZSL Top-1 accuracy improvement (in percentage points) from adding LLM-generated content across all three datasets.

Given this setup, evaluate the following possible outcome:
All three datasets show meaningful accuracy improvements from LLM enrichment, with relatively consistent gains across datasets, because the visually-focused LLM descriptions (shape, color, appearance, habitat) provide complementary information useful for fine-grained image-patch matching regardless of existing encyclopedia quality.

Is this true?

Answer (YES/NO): NO